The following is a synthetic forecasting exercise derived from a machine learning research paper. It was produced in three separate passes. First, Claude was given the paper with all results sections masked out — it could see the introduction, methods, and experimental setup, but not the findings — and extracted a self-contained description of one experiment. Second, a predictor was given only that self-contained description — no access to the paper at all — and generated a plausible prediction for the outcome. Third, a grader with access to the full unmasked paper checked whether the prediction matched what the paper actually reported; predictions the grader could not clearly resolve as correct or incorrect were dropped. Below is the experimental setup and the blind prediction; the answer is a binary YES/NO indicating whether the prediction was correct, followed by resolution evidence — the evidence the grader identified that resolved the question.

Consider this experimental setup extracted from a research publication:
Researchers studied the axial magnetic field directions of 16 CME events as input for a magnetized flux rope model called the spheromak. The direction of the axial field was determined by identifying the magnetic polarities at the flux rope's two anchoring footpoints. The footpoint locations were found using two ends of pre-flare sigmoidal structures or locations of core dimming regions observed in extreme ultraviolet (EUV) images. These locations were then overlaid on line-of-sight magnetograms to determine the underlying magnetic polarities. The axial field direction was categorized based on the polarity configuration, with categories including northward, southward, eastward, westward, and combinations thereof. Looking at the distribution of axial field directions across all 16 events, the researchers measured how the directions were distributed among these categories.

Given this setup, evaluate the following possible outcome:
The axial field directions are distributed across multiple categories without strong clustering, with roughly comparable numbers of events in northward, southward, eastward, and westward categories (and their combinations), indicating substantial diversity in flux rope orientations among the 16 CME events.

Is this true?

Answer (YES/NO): NO